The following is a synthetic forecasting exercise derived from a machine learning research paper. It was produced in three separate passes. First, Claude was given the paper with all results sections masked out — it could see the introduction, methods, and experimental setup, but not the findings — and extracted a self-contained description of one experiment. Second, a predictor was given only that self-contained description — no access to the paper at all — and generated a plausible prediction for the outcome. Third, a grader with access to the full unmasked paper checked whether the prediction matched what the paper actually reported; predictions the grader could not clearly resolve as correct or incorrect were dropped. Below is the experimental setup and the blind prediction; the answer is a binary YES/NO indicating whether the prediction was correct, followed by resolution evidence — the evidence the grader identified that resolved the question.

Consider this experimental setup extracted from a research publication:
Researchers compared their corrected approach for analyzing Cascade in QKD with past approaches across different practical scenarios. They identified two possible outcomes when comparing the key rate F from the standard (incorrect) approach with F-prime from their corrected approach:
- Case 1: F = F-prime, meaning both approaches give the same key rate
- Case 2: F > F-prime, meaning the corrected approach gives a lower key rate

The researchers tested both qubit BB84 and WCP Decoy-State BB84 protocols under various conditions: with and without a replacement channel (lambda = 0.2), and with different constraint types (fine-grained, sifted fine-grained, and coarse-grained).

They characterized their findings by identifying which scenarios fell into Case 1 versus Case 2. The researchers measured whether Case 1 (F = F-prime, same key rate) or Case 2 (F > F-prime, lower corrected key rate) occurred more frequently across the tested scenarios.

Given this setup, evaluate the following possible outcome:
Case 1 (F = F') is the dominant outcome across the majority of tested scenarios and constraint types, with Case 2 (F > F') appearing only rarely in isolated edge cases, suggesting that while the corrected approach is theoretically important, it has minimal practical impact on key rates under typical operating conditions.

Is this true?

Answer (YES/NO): YES